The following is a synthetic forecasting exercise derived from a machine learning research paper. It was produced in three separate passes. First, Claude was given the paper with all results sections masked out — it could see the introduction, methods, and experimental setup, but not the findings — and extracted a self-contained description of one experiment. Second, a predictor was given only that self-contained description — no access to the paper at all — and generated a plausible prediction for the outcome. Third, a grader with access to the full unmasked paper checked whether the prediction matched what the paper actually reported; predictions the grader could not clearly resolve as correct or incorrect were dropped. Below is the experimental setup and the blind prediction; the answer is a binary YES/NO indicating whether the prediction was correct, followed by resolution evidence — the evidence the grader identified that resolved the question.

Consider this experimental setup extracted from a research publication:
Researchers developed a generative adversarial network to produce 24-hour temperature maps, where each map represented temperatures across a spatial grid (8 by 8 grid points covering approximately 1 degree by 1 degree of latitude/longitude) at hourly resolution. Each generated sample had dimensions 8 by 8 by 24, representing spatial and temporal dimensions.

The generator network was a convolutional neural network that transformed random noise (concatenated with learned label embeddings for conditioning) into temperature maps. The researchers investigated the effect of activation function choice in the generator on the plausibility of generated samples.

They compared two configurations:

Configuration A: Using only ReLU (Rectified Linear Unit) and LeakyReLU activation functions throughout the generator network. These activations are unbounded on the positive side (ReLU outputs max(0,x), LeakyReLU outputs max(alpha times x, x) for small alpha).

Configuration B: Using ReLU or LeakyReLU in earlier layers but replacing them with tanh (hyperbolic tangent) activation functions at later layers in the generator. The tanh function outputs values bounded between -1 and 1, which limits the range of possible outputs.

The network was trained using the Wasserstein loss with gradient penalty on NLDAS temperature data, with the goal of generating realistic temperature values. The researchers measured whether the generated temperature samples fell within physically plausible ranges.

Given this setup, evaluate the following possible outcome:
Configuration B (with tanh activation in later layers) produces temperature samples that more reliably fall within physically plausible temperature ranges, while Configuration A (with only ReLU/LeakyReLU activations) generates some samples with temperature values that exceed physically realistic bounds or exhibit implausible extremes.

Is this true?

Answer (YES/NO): YES